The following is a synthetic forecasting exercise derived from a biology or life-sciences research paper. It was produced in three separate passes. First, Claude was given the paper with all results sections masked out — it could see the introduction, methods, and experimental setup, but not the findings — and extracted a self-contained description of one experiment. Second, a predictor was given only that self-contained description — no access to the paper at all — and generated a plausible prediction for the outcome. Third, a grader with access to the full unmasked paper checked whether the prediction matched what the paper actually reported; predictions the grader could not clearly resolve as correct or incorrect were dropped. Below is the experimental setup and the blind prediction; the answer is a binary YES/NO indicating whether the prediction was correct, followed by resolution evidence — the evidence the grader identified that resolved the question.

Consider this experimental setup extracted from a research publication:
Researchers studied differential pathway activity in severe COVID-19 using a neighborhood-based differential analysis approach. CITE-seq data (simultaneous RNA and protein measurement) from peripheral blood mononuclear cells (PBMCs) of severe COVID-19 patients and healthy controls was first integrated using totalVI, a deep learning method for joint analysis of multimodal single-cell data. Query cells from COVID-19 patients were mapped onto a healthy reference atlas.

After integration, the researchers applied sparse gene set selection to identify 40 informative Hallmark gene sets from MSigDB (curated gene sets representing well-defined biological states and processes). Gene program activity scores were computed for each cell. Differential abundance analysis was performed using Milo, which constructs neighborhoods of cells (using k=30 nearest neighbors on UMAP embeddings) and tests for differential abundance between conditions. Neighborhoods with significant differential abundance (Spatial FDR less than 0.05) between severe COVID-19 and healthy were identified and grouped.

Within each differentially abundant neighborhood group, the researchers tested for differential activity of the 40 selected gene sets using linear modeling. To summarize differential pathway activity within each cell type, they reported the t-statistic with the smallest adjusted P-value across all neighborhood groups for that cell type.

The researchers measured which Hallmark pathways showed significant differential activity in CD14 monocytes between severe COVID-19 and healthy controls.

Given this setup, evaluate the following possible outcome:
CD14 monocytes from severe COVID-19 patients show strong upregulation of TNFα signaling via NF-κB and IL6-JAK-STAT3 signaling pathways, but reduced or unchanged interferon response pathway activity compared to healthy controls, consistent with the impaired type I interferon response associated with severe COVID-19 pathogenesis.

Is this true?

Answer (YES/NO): NO